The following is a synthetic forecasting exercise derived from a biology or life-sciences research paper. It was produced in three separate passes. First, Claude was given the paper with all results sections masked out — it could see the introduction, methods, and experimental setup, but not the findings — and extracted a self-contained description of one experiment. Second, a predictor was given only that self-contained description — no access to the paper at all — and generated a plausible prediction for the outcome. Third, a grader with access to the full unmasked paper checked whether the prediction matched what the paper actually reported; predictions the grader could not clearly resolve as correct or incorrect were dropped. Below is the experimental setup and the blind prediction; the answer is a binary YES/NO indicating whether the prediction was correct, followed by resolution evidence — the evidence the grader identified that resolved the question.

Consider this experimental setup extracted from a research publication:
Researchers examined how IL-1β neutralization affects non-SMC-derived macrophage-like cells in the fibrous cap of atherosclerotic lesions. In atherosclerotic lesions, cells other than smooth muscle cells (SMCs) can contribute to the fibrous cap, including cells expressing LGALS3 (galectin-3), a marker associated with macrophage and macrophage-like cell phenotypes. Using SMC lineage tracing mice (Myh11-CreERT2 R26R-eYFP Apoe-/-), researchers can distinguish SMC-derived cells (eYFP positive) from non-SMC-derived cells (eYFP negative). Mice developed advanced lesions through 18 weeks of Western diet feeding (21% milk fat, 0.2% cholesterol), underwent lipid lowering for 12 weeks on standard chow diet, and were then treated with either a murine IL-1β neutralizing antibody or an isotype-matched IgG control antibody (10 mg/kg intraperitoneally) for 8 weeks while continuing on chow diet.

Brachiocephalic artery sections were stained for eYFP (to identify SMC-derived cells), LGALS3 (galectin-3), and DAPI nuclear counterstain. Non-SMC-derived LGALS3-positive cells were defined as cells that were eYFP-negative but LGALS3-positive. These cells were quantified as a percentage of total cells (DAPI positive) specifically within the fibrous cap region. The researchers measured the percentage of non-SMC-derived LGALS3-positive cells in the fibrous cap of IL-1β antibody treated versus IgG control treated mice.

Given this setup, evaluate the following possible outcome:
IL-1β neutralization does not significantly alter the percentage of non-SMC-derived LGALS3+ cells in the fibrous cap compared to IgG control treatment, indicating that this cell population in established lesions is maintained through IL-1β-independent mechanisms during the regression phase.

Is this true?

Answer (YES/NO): NO